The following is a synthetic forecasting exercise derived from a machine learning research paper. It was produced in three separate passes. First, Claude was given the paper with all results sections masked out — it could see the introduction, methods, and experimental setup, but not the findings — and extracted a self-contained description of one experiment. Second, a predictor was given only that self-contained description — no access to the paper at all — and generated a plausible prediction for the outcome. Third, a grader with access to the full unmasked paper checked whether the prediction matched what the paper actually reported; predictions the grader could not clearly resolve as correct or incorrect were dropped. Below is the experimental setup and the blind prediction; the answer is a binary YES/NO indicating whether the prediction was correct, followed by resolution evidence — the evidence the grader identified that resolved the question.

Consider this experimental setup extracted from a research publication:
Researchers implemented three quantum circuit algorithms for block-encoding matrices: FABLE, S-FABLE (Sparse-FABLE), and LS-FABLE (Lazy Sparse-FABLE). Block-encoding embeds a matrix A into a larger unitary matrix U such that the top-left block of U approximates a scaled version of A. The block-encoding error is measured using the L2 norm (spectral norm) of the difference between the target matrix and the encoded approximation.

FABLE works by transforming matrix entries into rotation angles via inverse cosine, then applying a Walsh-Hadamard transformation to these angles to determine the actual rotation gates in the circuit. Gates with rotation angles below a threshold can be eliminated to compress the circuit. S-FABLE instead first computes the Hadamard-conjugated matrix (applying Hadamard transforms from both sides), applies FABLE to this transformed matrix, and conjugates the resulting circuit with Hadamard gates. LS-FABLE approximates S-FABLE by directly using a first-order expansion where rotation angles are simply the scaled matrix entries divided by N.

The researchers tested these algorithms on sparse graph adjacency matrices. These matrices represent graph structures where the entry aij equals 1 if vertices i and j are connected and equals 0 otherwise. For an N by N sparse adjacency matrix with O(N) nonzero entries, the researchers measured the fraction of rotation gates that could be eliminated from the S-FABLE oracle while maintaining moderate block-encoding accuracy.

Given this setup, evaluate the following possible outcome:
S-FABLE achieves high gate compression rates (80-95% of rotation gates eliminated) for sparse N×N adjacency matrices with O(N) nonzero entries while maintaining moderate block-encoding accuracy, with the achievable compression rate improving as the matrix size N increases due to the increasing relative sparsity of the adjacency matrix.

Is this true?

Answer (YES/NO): NO